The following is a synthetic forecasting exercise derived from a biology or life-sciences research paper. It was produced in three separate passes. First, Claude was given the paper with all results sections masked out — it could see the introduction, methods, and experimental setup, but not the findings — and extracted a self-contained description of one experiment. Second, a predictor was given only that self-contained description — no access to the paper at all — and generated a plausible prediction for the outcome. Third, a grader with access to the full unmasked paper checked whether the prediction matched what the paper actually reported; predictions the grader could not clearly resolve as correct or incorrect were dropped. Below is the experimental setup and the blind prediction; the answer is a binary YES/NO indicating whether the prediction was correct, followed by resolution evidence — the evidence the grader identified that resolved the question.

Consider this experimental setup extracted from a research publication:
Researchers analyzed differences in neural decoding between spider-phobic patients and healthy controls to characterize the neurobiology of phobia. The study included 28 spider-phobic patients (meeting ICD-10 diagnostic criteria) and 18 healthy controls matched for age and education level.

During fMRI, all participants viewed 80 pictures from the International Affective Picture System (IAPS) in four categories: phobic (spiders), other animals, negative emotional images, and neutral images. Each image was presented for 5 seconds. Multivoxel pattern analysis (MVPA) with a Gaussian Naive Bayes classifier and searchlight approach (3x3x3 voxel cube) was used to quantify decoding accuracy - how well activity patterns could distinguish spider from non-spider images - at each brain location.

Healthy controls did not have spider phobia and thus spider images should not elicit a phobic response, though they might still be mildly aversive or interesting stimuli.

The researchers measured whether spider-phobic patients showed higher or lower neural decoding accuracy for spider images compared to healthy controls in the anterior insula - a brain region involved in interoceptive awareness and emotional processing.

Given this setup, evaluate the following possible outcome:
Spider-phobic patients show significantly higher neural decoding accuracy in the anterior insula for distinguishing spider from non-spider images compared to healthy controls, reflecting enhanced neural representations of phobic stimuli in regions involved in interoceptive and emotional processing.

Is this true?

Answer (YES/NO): YES